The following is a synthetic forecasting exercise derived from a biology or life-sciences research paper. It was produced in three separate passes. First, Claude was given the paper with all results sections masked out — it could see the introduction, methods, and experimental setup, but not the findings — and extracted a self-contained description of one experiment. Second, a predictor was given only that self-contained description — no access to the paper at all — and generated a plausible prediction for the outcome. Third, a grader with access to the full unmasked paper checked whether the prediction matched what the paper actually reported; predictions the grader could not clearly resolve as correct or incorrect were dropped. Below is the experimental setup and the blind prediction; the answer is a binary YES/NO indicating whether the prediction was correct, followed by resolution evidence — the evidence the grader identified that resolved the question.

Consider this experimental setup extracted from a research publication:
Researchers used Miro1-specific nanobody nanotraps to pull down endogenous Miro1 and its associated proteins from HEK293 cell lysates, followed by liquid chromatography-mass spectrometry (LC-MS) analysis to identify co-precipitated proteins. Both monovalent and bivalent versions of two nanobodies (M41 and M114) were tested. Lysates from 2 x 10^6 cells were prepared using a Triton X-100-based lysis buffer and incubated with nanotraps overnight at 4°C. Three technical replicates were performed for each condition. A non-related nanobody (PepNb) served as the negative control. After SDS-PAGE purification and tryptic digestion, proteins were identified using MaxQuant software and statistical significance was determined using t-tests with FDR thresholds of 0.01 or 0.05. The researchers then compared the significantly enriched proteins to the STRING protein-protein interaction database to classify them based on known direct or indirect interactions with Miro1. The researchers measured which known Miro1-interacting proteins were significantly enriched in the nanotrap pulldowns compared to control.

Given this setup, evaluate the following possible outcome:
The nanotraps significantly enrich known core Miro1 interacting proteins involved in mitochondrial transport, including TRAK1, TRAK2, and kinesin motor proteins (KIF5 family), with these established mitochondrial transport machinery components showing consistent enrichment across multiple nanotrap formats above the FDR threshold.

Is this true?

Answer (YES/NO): NO